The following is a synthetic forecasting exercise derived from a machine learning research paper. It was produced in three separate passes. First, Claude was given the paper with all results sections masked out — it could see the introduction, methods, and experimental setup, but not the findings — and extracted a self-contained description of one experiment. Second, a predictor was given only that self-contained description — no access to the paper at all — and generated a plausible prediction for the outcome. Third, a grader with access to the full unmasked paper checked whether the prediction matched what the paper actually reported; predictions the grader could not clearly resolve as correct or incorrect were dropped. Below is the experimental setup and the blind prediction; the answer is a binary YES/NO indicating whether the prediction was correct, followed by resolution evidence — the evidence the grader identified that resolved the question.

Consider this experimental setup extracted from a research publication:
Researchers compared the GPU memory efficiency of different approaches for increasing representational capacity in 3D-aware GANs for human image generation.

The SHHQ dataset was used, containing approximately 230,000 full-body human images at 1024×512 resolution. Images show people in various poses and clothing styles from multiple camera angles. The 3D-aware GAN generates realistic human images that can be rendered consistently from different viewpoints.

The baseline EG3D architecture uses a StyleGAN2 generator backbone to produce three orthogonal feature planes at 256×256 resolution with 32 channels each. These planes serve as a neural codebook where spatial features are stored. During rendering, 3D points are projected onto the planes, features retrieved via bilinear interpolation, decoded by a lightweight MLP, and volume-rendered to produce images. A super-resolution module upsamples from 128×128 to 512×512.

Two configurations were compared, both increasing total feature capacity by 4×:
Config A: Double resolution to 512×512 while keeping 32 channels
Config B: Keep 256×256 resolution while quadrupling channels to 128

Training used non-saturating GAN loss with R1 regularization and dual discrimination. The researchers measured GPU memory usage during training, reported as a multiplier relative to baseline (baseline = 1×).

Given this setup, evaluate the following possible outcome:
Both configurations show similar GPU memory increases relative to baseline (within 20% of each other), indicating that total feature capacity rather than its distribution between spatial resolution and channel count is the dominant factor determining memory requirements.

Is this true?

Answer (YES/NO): YES